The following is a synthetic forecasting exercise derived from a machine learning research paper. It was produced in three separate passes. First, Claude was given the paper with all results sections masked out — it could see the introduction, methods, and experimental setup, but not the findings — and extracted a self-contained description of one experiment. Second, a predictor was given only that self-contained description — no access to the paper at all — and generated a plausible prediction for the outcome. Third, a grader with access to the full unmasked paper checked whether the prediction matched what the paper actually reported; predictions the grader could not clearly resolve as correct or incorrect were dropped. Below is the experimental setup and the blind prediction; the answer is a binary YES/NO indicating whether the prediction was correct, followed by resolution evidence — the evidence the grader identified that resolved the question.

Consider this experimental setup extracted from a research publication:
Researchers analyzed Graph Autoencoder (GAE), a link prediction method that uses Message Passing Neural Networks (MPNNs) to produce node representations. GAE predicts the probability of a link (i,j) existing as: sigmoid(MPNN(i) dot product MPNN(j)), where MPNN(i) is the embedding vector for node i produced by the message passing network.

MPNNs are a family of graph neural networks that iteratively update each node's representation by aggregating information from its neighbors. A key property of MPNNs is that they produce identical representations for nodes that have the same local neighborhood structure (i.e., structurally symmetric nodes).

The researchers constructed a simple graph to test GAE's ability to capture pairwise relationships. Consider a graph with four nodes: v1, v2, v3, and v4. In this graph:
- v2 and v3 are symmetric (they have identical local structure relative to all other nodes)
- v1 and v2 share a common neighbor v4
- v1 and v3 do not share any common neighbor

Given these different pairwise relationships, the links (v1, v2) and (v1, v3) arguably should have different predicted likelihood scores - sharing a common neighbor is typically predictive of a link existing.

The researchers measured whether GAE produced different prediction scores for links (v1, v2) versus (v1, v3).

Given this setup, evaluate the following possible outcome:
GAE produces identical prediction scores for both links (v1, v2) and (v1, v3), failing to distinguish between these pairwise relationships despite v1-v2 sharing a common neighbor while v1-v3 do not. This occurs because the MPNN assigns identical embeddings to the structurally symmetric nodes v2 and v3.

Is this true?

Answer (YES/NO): YES